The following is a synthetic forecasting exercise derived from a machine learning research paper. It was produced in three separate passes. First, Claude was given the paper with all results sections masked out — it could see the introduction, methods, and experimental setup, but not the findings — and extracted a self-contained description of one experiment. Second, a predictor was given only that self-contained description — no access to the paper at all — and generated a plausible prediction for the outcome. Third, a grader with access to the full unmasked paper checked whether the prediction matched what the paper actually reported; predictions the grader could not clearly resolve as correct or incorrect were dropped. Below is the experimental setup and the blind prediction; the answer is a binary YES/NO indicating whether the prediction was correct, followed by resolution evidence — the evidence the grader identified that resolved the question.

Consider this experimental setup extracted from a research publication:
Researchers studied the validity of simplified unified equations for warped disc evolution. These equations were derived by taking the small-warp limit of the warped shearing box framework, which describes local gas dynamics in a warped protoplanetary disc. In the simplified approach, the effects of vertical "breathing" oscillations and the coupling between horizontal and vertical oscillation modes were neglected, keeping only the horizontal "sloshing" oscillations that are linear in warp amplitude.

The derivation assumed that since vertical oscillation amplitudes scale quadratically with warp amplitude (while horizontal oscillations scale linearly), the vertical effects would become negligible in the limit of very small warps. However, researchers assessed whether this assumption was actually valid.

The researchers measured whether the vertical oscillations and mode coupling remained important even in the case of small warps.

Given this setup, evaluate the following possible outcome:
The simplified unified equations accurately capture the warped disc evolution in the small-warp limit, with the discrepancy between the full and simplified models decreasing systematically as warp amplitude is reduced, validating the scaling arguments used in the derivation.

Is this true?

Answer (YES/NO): NO